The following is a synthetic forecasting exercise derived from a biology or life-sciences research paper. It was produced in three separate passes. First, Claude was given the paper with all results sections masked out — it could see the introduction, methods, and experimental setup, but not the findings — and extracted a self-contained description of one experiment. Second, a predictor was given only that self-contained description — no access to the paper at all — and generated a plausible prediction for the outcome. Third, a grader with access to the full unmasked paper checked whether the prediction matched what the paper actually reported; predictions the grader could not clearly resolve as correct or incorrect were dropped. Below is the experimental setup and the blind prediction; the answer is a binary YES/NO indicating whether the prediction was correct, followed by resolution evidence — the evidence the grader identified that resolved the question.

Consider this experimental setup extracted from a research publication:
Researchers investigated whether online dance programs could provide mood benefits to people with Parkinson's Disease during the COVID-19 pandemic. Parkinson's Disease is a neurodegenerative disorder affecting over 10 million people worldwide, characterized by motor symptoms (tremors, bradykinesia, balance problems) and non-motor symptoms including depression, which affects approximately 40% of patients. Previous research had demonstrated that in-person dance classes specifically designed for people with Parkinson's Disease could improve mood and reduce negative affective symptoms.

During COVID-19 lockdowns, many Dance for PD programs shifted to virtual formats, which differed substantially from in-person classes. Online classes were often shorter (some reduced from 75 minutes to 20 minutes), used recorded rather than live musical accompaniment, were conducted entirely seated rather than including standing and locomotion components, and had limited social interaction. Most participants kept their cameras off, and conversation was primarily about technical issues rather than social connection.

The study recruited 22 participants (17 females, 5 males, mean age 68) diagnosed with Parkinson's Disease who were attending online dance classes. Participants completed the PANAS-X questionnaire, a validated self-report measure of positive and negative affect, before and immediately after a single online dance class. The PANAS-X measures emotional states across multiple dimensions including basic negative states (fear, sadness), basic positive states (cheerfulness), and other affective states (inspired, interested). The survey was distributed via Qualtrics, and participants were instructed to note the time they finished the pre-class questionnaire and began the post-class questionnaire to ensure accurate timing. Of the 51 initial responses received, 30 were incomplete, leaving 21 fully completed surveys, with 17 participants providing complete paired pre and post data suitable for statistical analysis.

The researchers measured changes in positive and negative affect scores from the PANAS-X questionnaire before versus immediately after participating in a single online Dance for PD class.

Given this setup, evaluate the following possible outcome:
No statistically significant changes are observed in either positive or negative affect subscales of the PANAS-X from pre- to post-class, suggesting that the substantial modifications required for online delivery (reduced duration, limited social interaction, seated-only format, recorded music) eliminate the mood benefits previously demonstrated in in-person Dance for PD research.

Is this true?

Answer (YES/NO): NO